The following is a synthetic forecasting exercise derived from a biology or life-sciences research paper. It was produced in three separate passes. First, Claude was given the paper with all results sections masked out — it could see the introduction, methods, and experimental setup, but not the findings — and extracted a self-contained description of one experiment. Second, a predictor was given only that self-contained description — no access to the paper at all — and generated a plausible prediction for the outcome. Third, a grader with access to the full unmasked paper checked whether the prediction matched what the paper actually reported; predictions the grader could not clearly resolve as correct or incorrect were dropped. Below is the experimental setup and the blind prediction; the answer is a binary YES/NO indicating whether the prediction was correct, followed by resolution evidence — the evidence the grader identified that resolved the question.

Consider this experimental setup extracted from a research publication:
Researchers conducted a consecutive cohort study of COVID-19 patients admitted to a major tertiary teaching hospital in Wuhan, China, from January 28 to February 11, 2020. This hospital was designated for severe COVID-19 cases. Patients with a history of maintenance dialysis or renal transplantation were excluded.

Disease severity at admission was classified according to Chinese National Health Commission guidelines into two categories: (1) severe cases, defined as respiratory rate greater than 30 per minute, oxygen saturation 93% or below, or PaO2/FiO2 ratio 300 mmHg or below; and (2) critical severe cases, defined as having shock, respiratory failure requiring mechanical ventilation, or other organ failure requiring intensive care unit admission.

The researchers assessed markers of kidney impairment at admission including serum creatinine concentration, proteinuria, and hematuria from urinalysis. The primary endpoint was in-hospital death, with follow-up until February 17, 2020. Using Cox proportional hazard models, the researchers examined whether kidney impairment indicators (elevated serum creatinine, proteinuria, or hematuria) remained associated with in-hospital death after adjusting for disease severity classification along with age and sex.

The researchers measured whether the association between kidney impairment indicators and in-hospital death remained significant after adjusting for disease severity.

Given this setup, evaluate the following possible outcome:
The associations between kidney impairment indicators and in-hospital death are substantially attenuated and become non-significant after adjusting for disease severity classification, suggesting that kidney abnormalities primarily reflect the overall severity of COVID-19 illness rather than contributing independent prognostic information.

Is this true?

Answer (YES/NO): NO